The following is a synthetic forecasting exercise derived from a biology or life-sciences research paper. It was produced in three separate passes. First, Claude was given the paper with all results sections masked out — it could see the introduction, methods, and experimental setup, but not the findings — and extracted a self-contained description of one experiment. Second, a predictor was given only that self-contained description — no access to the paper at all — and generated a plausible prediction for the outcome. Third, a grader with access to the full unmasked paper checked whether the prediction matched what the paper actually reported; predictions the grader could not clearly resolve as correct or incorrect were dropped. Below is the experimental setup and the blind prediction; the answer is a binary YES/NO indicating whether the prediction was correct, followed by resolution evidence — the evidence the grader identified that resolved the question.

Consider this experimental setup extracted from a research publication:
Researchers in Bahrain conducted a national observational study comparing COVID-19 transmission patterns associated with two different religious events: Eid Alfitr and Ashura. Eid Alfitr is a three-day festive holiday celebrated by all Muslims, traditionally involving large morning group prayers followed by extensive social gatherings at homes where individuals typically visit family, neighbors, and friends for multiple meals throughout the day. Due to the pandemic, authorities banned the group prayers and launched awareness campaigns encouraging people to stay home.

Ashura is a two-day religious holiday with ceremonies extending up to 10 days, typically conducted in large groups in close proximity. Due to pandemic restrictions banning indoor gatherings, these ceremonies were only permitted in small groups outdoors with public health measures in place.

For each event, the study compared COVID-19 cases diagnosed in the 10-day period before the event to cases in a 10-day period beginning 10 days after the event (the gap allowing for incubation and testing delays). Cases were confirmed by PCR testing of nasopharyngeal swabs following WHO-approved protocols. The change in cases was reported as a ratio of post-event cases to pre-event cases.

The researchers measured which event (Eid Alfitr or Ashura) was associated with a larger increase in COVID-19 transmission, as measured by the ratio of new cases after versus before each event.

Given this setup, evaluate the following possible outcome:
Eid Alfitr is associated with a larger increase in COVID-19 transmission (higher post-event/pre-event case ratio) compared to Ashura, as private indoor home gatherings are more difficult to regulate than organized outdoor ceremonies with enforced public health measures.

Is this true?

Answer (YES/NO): NO